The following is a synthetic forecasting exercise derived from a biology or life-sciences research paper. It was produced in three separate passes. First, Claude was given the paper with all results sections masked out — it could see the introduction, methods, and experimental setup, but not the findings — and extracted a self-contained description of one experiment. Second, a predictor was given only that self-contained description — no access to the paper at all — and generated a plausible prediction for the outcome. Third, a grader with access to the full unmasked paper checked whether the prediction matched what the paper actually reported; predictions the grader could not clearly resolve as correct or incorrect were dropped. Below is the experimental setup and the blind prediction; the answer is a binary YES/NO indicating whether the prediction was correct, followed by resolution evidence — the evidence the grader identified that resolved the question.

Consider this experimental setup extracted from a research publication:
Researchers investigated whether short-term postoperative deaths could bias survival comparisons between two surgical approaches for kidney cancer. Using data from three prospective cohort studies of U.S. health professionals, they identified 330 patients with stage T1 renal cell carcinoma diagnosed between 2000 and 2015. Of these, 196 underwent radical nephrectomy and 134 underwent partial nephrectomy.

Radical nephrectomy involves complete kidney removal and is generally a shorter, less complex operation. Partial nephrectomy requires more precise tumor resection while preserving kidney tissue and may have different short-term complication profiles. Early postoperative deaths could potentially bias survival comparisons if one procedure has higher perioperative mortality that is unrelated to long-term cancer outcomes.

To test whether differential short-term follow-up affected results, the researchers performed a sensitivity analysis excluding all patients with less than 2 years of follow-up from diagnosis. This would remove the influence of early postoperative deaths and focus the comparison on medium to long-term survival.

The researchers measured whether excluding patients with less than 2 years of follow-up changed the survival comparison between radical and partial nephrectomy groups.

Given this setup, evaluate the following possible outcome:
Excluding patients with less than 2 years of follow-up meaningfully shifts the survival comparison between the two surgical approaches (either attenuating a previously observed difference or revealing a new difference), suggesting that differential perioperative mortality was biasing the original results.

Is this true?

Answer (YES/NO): NO